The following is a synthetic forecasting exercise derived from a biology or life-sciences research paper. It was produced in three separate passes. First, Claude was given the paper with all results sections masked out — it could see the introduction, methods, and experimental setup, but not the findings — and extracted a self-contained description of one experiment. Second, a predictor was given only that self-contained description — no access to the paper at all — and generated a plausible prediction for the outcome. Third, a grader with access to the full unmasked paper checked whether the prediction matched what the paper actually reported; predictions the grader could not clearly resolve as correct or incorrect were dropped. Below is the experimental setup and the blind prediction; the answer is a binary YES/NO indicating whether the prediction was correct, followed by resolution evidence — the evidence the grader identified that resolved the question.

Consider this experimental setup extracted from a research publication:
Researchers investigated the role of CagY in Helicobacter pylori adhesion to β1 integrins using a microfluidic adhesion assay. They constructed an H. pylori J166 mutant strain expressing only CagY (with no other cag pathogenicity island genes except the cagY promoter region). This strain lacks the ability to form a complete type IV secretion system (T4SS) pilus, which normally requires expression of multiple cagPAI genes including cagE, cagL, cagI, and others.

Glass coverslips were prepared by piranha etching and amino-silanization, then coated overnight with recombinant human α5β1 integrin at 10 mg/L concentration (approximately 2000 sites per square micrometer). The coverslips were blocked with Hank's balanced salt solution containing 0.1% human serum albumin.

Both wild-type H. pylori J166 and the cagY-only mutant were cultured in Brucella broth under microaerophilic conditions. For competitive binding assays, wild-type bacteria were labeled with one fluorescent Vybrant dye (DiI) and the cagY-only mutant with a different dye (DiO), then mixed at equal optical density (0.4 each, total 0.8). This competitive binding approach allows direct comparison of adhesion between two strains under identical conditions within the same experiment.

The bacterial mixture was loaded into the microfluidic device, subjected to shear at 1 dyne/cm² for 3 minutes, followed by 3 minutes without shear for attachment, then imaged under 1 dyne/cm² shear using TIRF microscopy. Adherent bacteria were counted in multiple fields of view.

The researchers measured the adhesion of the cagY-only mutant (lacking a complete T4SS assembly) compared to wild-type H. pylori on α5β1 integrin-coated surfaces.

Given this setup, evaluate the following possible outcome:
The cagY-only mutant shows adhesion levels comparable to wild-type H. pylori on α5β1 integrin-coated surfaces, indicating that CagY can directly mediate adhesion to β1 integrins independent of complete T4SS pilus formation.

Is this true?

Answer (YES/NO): YES